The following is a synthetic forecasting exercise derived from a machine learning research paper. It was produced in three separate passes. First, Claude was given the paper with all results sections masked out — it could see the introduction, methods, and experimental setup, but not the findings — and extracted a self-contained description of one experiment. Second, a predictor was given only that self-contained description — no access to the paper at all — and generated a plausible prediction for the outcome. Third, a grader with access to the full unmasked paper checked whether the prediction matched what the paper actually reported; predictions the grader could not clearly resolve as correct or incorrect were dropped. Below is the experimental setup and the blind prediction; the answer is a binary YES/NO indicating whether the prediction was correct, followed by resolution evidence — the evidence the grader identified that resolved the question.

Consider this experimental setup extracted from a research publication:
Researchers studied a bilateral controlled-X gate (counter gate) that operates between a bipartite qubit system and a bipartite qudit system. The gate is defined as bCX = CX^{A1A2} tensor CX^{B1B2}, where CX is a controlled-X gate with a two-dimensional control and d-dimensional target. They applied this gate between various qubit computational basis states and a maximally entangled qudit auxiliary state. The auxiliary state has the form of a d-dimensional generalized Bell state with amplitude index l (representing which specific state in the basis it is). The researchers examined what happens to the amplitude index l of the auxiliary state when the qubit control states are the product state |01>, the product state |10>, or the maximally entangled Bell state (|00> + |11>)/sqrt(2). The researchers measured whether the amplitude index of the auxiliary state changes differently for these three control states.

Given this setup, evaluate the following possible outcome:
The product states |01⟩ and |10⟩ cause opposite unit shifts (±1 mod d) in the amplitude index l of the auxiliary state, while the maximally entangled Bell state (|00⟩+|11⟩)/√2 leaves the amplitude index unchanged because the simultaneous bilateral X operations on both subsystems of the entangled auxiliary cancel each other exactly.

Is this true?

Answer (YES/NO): YES